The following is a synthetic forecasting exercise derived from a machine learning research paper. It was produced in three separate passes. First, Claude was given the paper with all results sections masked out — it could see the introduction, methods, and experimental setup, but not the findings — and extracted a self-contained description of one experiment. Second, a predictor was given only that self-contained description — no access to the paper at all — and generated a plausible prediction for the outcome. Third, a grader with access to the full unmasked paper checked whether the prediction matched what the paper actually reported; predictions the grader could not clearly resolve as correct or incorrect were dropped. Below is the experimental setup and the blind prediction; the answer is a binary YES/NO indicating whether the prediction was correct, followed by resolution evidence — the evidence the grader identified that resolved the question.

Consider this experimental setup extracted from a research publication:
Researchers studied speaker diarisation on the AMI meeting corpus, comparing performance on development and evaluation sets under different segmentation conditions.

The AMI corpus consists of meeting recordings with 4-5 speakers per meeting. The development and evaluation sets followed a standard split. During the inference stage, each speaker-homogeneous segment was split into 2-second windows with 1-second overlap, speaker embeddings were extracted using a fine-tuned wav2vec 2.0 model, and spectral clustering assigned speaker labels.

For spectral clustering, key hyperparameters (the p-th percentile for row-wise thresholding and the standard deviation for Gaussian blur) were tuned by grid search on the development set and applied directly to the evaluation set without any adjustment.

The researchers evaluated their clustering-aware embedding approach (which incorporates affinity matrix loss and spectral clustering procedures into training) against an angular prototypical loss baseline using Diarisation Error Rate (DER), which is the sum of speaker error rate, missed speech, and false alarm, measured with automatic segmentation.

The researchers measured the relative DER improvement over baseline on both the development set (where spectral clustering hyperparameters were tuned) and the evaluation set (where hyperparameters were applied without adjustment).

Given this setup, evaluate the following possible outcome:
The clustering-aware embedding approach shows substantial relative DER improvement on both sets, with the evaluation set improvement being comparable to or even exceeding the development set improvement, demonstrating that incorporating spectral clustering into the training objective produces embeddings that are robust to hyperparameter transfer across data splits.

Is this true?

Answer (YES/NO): YES